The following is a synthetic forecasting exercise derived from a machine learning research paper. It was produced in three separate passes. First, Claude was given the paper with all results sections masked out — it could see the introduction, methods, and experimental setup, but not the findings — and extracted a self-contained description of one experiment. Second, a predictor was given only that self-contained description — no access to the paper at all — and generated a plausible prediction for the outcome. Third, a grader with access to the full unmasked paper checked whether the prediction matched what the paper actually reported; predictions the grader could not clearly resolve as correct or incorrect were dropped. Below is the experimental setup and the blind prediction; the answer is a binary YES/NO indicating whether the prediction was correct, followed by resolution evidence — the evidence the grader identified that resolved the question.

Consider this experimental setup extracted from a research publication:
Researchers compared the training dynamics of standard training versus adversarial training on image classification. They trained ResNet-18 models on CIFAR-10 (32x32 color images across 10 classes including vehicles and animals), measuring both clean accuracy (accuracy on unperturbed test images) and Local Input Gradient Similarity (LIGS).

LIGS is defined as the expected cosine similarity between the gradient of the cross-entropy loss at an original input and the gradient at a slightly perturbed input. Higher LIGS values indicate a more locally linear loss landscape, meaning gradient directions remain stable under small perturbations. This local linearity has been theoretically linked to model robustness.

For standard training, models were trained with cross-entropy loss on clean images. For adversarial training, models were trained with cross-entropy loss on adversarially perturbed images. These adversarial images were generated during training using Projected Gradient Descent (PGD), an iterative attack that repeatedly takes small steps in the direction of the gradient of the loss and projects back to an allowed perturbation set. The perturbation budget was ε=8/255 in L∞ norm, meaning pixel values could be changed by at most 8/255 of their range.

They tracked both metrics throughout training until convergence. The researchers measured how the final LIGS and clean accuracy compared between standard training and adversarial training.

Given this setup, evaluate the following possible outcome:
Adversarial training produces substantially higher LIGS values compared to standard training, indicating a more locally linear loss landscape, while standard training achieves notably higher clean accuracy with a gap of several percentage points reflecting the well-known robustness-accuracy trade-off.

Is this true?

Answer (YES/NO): NO